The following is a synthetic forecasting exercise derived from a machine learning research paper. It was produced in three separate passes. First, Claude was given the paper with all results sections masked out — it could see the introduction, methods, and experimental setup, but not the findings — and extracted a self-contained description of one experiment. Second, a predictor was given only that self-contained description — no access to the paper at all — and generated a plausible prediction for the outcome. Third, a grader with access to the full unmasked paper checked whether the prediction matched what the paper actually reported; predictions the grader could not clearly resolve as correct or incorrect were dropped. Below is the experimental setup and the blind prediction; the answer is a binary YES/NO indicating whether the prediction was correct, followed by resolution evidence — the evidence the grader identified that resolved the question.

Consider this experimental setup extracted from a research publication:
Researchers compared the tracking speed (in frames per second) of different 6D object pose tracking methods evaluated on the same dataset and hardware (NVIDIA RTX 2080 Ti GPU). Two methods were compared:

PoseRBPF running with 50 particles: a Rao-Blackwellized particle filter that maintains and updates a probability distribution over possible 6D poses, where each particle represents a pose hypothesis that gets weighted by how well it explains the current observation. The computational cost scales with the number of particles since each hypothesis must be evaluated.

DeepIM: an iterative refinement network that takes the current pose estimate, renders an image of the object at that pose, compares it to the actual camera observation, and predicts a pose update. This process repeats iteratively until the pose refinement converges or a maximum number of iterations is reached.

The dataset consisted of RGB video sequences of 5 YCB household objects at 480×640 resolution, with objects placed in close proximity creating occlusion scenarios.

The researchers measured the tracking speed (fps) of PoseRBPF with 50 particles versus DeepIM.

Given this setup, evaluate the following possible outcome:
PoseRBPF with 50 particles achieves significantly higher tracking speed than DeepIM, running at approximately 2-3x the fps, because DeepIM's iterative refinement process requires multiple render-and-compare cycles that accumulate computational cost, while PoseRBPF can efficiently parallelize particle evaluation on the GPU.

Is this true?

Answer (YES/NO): YES